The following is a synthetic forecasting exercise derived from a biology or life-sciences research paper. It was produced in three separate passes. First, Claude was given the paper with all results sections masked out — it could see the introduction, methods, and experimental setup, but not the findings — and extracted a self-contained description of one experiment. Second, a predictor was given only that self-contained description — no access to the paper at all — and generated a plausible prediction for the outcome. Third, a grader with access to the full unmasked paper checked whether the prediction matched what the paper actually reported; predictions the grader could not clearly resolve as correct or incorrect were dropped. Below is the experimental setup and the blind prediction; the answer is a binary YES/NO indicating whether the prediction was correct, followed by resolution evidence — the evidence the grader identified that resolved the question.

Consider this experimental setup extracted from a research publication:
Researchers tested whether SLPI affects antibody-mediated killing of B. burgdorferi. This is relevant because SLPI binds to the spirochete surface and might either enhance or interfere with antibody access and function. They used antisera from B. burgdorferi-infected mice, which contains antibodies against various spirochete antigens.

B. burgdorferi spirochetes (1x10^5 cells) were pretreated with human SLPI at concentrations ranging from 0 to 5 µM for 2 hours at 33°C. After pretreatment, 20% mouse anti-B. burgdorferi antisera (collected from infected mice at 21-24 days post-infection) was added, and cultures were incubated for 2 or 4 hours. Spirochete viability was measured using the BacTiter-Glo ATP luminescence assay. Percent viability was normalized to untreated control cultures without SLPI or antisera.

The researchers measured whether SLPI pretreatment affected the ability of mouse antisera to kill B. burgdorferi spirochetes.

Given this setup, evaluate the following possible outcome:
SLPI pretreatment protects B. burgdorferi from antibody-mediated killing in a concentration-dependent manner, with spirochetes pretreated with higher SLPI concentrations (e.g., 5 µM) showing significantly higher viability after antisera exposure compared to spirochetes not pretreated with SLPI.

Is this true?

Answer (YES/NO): NO